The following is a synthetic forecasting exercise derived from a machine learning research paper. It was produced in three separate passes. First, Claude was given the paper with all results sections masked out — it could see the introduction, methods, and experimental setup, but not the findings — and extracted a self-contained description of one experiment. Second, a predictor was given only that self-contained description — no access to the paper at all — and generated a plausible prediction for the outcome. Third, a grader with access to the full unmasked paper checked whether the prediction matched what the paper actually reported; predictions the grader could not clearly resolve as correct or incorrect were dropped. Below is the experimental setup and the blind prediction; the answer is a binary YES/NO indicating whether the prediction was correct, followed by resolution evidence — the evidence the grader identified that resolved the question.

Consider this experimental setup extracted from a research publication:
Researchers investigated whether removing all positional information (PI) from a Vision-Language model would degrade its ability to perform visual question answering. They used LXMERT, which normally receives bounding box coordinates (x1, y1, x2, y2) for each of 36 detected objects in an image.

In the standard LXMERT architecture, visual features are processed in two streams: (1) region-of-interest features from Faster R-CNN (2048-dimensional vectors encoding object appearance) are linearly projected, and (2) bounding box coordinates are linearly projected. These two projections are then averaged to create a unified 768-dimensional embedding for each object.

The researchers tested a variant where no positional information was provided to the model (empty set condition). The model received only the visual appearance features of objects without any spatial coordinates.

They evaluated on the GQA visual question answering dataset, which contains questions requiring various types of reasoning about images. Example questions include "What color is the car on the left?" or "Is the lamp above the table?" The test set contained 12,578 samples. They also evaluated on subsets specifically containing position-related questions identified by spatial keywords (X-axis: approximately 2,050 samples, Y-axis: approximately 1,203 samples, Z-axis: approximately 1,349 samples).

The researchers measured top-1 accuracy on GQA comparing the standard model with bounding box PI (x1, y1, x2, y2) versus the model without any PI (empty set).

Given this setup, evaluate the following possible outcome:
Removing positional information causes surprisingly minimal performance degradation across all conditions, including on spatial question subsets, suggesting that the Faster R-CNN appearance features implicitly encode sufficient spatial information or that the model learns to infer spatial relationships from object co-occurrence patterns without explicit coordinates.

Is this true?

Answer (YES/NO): YES